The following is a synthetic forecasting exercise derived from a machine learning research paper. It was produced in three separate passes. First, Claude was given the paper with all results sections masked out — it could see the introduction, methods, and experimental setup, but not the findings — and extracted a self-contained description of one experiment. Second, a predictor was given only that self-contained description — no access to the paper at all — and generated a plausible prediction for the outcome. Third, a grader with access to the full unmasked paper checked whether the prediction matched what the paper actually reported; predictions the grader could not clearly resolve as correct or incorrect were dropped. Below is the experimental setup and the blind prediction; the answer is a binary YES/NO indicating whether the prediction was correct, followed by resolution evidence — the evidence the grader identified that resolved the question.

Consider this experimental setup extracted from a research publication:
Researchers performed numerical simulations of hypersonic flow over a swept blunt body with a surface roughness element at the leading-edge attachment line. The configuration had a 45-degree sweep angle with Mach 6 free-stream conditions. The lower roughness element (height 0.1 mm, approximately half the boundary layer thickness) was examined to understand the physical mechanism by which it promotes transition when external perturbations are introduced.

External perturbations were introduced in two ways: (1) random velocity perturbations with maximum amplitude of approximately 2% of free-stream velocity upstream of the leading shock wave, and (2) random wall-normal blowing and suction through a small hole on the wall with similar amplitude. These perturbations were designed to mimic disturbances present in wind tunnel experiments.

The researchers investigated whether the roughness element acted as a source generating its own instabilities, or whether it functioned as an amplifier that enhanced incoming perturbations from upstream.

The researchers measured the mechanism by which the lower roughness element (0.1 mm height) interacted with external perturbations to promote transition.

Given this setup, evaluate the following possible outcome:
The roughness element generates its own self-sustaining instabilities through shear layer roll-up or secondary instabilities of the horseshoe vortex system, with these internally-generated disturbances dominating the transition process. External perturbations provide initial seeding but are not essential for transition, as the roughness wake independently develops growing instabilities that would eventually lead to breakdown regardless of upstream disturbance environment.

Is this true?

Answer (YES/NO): NO